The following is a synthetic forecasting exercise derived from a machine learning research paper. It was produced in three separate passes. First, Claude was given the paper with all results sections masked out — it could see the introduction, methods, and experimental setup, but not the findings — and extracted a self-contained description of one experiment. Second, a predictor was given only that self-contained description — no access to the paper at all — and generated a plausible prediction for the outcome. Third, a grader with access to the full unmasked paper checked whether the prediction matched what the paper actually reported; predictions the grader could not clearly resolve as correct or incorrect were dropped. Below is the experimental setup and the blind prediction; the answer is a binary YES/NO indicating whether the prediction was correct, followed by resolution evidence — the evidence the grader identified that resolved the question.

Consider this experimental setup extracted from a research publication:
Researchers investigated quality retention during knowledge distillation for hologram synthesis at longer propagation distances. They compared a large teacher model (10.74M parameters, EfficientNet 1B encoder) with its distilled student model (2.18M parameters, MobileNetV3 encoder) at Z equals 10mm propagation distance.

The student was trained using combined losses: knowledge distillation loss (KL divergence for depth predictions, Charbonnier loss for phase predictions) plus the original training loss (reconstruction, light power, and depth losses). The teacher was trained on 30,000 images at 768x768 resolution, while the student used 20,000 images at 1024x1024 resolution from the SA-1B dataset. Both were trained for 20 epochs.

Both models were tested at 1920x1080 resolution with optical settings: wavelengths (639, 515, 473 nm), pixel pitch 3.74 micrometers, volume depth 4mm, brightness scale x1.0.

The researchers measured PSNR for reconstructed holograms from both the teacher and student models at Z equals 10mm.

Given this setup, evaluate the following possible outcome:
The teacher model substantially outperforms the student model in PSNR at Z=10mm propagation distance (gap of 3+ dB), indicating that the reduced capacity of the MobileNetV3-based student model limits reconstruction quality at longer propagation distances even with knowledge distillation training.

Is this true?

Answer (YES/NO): NO